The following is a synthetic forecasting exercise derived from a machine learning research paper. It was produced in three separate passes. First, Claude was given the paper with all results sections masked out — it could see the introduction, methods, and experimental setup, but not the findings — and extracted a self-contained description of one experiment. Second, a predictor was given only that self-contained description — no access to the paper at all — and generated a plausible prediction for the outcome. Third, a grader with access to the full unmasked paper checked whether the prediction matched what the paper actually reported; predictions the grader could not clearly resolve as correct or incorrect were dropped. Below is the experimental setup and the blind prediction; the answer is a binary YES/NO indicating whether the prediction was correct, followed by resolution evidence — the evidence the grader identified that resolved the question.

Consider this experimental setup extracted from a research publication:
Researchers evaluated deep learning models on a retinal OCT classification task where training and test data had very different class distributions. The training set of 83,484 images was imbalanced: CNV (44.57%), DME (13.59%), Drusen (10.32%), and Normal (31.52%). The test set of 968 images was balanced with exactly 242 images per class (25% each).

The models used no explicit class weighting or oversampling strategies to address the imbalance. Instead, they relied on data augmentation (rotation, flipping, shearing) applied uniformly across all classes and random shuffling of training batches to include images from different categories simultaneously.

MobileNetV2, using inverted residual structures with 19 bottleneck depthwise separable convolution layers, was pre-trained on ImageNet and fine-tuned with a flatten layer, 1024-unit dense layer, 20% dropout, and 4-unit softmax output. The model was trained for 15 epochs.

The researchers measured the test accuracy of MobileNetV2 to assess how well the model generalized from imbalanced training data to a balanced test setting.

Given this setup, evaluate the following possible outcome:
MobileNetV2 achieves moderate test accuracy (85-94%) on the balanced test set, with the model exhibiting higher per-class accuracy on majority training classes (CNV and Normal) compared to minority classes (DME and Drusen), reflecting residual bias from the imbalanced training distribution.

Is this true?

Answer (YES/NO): NO